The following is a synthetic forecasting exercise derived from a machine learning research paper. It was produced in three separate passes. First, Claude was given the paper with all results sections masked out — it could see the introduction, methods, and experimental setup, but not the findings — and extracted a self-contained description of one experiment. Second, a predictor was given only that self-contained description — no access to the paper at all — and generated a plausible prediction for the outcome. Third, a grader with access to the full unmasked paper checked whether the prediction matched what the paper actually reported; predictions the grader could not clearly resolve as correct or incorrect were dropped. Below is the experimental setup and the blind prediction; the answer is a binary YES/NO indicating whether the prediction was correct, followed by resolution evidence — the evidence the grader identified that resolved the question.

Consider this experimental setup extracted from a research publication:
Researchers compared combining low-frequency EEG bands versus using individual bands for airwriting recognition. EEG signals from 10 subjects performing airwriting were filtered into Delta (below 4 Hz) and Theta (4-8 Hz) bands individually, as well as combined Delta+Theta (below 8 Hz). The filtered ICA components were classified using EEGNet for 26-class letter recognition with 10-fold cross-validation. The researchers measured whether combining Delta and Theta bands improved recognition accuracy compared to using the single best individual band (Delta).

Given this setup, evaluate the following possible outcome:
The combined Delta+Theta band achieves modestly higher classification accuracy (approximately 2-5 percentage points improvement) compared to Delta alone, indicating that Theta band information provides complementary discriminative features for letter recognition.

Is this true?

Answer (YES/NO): YES